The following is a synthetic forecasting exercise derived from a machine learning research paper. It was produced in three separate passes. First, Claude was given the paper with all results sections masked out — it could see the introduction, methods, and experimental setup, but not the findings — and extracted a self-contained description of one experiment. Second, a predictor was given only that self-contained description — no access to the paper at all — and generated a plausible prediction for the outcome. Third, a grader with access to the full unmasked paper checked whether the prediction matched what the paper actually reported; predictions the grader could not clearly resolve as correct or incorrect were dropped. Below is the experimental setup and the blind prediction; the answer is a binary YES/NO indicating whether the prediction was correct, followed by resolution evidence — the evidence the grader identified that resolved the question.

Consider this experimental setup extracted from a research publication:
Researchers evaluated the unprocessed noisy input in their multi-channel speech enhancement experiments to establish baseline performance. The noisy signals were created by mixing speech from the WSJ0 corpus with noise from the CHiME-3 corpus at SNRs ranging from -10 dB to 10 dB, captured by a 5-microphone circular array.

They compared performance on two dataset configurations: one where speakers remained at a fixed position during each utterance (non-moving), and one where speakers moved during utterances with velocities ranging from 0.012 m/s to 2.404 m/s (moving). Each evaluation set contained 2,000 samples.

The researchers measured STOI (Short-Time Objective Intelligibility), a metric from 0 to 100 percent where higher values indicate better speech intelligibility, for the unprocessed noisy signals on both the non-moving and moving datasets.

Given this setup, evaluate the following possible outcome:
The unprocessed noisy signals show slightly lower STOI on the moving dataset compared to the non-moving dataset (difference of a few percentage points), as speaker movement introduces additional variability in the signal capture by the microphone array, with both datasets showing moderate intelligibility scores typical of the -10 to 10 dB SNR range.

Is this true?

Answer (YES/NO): NO